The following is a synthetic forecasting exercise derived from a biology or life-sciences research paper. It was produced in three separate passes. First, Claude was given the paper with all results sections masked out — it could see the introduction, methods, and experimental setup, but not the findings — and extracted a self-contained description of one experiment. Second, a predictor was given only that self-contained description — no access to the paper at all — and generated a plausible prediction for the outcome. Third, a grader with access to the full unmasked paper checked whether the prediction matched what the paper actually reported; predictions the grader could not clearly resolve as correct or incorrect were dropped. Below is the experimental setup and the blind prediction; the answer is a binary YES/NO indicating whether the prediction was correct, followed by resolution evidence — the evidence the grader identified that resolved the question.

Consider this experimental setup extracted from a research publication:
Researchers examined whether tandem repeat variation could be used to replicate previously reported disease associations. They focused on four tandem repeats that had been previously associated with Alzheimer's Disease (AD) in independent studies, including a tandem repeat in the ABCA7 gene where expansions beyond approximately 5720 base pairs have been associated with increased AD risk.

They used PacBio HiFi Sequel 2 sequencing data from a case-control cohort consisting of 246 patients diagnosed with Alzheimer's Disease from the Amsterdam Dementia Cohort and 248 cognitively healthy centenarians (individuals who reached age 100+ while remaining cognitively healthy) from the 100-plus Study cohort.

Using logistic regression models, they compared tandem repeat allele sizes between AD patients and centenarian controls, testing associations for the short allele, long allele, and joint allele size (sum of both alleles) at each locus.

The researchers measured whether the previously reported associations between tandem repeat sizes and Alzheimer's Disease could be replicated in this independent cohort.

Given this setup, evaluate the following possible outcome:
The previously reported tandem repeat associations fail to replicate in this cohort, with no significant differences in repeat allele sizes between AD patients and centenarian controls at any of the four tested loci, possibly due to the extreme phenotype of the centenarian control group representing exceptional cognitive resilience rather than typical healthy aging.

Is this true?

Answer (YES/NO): NO